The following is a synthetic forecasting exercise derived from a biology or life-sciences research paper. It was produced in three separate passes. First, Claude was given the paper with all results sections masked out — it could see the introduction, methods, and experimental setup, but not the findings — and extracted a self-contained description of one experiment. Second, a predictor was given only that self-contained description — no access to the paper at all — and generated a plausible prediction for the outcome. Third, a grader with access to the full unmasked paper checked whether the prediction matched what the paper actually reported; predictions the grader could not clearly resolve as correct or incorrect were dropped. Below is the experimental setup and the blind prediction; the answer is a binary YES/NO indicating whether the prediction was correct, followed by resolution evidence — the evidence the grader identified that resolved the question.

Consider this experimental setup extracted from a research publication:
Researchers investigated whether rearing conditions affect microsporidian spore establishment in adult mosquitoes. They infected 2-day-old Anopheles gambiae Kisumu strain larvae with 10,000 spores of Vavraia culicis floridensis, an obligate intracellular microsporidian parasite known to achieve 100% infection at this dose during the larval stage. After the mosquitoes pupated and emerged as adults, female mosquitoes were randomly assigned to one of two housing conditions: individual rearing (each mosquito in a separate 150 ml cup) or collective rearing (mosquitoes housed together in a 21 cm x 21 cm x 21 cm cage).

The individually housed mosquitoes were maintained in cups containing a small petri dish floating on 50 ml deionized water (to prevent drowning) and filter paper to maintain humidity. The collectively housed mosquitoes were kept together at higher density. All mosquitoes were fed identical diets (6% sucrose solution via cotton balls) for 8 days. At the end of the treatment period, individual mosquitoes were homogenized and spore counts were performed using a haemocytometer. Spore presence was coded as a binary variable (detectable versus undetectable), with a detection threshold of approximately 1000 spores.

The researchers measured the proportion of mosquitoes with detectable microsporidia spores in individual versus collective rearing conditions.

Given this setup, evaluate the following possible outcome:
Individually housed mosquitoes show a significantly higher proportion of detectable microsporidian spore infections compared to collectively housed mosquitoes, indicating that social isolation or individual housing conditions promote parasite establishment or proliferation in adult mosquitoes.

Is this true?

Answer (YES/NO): NO